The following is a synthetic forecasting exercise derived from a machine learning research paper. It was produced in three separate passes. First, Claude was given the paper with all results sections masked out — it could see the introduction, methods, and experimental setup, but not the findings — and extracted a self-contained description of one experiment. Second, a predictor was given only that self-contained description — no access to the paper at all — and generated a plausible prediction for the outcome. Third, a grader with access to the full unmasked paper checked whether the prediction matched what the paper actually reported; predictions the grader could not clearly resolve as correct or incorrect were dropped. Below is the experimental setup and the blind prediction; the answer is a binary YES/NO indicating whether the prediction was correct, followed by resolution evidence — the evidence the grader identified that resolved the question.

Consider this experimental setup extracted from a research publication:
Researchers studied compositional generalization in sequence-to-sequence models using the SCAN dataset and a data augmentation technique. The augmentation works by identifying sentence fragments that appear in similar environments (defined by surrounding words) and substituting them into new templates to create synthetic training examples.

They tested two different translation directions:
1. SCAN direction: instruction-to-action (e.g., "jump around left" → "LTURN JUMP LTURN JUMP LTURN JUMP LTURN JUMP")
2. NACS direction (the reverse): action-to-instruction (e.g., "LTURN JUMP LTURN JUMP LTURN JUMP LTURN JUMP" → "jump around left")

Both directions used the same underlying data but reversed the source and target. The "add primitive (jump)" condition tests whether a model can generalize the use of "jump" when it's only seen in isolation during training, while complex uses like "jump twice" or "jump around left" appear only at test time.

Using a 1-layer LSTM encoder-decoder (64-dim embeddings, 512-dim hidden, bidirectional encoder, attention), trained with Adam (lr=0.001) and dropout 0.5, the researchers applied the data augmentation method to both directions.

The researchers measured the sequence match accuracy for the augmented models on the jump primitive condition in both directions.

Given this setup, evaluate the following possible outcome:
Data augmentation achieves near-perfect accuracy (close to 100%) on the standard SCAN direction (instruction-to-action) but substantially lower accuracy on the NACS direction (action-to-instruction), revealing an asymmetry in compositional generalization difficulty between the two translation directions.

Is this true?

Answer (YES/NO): NO